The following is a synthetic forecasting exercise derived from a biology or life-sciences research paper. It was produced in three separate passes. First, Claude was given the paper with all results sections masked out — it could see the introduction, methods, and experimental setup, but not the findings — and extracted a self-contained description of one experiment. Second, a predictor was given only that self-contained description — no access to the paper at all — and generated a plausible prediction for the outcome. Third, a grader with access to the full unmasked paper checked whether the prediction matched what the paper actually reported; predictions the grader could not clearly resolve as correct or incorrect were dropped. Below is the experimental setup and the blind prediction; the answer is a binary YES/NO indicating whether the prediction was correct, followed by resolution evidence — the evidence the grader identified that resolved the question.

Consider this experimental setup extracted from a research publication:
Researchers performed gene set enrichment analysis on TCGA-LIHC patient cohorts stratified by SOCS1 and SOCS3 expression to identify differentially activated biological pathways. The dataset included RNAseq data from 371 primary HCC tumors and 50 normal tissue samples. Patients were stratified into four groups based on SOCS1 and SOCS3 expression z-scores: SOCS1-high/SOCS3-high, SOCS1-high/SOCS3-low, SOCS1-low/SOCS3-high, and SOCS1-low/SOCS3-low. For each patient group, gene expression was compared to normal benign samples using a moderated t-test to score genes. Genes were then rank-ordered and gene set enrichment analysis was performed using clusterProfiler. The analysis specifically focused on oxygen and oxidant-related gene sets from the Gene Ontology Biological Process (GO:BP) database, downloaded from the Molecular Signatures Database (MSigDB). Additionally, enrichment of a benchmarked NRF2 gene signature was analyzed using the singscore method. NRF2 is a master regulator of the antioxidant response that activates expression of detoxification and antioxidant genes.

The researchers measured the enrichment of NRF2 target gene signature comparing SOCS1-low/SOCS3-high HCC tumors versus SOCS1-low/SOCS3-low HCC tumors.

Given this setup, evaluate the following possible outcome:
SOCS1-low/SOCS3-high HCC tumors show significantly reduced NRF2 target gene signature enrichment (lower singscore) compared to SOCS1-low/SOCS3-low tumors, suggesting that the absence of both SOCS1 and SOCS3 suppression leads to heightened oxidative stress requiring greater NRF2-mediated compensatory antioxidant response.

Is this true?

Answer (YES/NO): NO